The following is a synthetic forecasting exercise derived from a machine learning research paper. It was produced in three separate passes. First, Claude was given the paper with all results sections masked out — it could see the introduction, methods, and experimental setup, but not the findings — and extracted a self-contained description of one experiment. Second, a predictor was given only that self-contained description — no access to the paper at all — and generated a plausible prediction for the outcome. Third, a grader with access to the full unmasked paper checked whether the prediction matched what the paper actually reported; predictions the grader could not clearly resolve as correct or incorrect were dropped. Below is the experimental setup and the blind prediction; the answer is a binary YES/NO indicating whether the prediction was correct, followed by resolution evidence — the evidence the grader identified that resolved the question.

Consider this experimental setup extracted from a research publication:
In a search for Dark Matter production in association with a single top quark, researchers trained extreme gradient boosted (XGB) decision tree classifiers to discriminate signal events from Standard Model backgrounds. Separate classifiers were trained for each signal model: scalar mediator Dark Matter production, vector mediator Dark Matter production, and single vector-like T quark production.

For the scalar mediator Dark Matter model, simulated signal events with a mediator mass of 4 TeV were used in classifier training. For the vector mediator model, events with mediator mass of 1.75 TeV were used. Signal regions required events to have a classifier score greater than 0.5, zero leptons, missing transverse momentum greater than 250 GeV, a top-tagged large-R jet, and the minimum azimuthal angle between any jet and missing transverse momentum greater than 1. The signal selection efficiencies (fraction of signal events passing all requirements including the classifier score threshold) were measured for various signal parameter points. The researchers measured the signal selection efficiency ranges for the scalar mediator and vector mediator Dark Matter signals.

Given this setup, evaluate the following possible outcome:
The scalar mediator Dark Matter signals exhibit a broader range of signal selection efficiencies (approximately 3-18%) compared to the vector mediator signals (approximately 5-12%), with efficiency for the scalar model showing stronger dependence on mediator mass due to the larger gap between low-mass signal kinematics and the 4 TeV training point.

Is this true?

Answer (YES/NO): NO